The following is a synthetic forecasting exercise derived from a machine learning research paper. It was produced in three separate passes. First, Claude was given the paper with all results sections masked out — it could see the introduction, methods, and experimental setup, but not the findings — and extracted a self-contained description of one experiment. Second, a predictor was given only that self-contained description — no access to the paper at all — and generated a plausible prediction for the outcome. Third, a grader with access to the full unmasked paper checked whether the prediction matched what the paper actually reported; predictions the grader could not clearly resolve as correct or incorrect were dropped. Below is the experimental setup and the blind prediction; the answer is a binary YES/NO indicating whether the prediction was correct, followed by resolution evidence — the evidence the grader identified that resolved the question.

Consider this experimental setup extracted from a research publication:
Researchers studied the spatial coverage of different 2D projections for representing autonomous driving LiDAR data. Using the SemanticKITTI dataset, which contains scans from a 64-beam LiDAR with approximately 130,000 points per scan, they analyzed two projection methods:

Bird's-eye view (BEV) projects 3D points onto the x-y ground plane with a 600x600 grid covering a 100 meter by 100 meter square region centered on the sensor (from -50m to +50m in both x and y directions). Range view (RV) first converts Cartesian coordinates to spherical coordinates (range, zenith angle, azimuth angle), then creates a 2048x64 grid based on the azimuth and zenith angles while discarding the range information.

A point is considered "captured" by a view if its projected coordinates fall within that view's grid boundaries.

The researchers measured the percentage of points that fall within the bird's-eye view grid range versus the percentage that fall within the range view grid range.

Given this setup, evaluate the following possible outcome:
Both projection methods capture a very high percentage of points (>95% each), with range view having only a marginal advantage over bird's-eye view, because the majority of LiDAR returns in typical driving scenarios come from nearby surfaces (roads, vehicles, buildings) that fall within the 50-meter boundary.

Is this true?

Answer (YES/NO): NO